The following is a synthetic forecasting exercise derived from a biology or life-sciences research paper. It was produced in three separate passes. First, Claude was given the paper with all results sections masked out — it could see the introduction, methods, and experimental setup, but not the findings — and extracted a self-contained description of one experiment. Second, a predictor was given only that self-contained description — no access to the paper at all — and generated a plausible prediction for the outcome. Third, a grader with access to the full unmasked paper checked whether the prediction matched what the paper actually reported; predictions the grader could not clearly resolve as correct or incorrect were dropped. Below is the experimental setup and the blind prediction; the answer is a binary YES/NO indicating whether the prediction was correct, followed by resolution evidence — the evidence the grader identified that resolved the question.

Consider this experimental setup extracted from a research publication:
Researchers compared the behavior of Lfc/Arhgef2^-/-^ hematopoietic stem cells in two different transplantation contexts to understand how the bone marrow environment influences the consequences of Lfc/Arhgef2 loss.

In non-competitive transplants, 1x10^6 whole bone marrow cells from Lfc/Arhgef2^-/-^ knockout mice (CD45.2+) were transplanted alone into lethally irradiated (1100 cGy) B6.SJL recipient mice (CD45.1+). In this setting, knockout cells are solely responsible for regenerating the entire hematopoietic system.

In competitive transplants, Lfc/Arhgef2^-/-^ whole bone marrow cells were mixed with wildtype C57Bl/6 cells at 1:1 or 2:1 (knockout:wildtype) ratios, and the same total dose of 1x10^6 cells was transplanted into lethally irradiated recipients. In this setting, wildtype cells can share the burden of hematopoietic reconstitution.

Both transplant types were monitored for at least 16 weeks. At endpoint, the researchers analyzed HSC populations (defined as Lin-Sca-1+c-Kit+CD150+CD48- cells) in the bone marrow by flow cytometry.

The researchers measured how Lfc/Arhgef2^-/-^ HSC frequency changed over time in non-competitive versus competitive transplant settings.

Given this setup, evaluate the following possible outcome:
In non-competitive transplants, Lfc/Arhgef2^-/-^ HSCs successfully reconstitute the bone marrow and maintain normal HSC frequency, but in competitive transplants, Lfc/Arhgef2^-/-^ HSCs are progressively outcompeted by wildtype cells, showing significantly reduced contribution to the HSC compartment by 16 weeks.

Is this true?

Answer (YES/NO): NO